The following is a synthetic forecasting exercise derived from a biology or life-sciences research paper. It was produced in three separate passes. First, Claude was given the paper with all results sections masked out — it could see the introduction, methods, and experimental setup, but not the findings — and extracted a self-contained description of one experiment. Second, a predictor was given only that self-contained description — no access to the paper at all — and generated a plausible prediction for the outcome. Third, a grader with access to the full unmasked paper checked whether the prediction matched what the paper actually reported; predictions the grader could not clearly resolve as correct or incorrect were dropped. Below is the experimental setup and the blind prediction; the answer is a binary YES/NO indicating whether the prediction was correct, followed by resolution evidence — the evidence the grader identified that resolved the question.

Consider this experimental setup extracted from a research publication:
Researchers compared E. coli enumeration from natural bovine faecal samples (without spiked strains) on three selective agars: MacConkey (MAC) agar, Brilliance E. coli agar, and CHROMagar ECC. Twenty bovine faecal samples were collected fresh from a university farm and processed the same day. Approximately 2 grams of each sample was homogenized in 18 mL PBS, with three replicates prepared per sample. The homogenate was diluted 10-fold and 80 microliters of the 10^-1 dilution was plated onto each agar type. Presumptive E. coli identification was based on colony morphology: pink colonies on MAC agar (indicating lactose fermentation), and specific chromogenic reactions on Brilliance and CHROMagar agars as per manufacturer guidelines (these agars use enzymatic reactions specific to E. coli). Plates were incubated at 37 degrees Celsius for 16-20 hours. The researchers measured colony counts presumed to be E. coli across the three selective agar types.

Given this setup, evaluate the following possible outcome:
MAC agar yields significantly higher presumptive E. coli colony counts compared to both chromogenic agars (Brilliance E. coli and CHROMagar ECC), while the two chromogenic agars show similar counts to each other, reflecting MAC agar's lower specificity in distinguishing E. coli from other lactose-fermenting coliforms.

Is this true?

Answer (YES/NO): NO